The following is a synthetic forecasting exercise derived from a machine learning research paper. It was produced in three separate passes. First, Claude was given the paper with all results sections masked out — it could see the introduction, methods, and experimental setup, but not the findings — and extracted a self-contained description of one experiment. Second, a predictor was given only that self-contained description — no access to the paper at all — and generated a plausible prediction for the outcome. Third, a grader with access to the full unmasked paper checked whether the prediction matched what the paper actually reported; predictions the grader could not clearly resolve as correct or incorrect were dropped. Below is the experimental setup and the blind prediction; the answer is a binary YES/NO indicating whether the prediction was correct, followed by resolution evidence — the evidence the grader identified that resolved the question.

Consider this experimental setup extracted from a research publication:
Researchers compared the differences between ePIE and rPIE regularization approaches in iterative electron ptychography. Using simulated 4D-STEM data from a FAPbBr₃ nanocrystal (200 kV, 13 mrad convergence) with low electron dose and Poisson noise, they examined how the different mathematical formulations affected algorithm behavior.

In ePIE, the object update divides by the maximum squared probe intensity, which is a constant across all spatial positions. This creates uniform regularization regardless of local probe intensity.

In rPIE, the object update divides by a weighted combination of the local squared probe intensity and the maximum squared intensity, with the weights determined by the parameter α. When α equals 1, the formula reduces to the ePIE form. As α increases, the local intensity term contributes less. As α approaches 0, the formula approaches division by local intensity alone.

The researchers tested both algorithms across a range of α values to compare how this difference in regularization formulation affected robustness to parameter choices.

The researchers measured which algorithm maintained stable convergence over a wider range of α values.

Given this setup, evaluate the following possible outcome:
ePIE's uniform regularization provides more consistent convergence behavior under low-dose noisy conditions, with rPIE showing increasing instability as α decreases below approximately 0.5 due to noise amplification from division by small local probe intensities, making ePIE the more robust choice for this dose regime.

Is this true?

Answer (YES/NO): NO